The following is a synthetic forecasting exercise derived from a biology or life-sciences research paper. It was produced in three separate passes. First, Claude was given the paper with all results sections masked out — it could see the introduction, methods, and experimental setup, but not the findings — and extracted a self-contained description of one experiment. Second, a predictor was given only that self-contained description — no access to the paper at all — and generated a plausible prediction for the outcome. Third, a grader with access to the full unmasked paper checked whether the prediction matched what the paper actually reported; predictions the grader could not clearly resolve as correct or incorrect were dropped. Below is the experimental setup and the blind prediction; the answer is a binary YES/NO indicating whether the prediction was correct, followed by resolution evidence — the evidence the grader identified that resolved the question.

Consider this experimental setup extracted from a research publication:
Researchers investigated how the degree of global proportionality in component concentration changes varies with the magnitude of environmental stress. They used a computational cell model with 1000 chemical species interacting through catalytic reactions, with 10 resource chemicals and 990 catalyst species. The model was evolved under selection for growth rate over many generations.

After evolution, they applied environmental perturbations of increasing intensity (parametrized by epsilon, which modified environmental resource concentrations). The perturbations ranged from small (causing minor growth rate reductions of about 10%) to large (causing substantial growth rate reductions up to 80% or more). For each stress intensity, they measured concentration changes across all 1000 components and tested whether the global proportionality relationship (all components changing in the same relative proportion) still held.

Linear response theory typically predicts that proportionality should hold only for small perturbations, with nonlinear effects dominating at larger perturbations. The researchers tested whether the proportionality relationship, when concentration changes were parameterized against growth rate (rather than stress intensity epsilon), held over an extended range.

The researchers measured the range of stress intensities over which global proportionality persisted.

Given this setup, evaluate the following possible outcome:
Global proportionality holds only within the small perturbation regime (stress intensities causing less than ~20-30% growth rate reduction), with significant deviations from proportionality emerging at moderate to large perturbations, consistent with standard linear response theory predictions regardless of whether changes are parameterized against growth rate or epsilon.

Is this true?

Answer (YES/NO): NO